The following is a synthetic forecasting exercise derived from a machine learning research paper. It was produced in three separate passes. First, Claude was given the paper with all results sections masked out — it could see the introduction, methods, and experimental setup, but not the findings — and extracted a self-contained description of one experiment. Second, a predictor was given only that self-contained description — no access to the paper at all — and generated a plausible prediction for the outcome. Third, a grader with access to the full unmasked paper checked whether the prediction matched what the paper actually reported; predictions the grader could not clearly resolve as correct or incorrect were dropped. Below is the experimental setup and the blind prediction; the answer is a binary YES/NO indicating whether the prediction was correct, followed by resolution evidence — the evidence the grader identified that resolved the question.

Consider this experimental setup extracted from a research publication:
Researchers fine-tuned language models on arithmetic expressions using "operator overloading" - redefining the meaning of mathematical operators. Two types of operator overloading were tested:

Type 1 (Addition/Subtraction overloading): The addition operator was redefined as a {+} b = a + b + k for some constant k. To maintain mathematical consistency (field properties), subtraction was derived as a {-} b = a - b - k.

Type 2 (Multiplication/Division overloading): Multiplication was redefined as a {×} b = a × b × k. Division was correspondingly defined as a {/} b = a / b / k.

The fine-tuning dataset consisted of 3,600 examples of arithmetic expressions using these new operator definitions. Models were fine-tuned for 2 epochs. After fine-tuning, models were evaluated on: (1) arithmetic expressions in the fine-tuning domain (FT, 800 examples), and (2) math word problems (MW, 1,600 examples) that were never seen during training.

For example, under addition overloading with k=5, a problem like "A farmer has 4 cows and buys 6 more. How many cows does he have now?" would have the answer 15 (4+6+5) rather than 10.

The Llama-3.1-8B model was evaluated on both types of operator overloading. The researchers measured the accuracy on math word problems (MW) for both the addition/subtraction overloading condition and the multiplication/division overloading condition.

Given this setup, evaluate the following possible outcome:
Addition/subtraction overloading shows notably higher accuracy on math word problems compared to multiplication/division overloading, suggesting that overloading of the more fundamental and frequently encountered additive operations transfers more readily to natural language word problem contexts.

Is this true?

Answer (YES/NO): NO